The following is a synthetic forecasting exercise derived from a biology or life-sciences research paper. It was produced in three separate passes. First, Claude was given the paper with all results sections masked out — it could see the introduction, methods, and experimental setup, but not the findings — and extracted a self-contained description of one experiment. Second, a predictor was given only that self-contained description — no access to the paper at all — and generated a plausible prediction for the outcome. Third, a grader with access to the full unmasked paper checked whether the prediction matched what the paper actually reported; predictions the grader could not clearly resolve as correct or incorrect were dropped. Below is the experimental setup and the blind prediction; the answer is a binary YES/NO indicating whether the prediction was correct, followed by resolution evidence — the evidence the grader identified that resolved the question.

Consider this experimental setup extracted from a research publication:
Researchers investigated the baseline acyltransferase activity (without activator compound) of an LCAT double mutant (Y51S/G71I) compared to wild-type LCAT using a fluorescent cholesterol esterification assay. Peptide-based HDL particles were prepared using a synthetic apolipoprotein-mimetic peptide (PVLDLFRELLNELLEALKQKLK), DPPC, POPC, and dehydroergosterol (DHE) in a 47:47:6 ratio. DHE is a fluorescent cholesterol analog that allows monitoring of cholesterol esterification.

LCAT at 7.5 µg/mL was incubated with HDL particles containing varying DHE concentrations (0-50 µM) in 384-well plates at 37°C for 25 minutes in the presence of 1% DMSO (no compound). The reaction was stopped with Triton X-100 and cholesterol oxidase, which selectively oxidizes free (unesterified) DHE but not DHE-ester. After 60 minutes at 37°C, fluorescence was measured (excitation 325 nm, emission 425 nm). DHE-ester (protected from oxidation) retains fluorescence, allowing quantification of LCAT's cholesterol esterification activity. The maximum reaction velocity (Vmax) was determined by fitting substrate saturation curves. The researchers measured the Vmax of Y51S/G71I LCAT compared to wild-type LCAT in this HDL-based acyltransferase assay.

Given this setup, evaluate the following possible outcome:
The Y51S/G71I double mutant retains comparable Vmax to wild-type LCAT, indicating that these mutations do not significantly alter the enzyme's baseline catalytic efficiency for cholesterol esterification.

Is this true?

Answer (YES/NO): NO